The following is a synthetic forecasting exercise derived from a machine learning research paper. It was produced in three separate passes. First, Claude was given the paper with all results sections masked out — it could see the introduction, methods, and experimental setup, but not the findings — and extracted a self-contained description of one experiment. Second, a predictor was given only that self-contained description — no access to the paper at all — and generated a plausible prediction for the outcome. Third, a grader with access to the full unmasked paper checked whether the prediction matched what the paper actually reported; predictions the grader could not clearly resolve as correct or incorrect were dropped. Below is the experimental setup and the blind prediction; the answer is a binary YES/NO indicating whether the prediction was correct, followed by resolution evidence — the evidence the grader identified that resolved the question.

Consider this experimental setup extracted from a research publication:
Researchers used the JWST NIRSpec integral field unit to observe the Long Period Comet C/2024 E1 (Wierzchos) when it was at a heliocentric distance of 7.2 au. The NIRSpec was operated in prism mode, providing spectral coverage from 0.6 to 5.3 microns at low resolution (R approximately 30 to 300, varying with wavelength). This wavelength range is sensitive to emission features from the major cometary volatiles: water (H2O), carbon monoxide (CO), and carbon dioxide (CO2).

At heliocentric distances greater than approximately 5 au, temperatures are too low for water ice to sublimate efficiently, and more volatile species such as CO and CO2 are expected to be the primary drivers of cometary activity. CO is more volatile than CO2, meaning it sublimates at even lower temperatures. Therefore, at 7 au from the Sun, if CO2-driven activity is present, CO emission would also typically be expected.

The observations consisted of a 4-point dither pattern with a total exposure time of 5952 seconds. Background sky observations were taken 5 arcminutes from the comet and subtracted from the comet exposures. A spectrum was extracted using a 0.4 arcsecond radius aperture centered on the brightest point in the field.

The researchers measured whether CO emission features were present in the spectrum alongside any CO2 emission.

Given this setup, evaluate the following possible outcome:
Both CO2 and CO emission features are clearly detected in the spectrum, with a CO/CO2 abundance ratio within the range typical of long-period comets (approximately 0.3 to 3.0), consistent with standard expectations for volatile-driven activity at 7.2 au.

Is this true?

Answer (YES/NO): NO